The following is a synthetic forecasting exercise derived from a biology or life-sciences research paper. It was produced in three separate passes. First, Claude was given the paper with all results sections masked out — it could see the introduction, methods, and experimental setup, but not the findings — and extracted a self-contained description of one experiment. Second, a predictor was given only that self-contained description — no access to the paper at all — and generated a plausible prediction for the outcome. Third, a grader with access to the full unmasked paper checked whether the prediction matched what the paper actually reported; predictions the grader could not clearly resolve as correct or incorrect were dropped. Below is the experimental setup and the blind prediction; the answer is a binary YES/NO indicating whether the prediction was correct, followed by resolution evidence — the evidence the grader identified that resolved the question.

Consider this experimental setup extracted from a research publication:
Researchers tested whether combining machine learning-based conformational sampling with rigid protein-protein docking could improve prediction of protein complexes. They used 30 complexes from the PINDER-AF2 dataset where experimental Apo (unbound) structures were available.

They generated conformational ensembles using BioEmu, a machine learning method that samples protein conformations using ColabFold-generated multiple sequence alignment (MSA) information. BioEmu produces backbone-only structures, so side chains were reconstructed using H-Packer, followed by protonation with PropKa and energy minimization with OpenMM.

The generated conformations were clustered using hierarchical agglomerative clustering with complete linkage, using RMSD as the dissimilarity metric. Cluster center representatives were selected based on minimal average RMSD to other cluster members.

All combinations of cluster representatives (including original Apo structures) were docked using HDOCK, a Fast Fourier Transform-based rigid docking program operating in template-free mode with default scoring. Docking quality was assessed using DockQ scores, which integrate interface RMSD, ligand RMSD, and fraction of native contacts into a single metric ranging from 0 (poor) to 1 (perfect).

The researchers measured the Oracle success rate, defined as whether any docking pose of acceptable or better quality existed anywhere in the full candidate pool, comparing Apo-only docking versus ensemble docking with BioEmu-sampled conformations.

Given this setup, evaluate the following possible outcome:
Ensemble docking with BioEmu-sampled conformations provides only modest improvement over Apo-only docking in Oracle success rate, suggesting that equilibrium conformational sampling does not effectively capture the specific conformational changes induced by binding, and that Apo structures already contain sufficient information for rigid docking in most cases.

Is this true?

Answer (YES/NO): NO